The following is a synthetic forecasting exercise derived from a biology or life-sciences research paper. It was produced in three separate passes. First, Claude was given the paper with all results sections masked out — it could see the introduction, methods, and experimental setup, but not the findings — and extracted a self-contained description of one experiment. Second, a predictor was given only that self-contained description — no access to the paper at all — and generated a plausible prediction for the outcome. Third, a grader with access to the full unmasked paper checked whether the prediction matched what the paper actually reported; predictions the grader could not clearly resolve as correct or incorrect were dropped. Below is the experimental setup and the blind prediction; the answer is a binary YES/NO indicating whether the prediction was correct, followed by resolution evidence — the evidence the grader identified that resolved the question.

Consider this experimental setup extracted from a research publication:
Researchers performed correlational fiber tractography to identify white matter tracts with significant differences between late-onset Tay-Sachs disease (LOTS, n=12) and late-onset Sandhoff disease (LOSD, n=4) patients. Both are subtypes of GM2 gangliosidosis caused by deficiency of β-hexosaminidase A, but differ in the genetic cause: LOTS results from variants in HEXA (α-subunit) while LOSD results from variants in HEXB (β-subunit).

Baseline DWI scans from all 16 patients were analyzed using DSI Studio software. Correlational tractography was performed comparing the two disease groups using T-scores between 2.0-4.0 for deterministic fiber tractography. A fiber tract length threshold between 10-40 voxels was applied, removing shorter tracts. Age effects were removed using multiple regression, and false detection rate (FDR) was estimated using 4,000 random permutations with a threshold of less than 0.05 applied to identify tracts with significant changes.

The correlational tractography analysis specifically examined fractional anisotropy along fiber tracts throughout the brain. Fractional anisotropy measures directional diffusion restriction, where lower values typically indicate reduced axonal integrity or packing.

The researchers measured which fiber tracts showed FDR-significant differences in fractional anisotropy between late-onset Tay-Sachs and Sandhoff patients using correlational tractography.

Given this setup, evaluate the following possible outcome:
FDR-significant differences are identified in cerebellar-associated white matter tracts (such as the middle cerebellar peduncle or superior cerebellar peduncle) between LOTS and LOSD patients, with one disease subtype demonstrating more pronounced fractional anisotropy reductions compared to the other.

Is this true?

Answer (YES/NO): YES